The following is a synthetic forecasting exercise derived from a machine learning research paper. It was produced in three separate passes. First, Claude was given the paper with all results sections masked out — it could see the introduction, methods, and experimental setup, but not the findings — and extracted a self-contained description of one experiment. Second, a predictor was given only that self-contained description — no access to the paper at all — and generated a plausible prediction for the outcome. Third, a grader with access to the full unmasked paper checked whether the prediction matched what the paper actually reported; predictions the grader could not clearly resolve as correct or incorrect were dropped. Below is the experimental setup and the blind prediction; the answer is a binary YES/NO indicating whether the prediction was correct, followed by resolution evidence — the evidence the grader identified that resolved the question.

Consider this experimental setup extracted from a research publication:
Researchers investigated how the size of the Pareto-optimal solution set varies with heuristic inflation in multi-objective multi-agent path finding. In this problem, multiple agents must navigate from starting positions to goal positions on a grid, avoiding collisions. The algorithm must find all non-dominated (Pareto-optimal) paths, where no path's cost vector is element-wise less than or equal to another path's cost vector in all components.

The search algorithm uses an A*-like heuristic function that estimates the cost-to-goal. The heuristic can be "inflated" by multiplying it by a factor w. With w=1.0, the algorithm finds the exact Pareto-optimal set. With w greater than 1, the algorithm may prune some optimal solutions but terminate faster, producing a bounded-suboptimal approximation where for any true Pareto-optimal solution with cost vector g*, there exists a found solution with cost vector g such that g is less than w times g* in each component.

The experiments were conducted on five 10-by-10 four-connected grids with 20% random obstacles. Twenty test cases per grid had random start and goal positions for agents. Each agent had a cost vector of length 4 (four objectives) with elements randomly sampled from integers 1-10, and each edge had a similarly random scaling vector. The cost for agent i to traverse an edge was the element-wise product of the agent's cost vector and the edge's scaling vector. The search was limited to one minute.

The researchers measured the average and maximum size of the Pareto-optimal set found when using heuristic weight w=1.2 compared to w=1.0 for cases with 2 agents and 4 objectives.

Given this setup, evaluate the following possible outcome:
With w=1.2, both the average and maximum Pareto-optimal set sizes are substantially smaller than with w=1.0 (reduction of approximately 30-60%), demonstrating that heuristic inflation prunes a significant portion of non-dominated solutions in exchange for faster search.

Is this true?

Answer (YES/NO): NO